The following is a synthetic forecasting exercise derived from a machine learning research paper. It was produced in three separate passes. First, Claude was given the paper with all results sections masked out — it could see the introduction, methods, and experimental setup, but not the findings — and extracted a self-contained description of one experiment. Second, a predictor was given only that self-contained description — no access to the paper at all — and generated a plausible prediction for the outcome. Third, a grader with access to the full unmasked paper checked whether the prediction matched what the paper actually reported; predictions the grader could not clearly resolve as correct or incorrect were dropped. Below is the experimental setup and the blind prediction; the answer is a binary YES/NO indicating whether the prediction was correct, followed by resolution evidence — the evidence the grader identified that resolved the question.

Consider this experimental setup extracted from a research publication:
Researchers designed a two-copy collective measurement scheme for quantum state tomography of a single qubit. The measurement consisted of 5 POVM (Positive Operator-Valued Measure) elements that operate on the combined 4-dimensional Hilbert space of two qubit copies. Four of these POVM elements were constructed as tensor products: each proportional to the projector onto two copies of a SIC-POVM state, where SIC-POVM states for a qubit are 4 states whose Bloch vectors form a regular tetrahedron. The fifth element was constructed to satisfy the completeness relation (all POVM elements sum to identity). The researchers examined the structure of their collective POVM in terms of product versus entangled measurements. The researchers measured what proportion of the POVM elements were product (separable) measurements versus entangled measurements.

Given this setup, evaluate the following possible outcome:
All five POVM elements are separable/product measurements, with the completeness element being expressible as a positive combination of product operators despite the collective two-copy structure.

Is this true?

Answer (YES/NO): NO